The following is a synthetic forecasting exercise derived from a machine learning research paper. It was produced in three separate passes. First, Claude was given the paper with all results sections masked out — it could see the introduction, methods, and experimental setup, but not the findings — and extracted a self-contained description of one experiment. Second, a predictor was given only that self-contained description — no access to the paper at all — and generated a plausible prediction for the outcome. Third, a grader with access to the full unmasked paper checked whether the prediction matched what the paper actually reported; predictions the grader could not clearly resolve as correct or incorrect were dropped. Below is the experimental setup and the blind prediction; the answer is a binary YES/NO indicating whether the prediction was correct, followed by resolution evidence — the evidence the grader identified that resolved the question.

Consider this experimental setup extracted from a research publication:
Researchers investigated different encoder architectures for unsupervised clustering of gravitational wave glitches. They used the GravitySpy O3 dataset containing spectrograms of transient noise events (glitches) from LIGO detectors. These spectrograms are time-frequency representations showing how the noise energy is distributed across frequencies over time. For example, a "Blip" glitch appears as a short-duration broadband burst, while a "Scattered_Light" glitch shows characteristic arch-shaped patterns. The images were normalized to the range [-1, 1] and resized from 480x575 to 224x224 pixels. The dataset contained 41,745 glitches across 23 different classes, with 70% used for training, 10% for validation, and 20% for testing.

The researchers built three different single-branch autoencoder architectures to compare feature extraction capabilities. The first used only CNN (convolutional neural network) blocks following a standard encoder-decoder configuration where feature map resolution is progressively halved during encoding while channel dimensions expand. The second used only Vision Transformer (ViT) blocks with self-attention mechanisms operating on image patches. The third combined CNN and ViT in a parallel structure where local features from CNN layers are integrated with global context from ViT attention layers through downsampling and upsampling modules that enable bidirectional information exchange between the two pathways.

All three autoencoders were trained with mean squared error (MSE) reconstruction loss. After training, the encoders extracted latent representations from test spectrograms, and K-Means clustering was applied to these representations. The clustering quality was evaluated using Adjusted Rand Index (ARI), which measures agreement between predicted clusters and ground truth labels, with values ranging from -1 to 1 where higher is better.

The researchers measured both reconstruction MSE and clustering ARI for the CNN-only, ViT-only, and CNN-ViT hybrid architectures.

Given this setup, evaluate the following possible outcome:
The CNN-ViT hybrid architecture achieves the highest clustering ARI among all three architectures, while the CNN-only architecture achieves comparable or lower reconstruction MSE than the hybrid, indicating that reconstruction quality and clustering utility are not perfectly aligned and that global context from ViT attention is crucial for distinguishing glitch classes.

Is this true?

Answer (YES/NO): NO